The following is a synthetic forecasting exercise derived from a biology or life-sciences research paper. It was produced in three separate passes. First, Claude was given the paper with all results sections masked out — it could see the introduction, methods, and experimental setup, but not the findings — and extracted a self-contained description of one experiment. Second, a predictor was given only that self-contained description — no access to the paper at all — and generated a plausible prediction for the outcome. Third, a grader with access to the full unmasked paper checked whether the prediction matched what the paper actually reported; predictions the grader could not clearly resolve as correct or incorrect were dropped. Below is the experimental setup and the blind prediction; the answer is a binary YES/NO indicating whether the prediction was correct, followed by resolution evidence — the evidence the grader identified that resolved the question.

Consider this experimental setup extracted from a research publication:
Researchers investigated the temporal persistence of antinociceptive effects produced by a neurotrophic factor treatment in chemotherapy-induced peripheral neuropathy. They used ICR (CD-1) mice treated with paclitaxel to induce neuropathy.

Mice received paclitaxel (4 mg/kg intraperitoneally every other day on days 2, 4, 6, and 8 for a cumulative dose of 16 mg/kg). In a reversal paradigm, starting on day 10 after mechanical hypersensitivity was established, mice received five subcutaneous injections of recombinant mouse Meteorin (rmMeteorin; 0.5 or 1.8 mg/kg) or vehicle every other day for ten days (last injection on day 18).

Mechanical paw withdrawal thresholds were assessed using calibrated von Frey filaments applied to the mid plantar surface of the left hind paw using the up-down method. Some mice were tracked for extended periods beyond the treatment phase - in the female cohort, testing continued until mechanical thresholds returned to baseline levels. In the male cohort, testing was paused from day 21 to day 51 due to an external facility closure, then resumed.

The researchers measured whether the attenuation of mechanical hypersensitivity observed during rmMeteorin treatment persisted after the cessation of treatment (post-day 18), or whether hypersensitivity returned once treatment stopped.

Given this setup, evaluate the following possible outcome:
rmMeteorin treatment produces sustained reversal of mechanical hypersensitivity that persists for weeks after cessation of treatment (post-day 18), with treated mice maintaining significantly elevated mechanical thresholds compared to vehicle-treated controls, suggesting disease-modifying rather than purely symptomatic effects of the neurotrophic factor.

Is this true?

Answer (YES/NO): YES